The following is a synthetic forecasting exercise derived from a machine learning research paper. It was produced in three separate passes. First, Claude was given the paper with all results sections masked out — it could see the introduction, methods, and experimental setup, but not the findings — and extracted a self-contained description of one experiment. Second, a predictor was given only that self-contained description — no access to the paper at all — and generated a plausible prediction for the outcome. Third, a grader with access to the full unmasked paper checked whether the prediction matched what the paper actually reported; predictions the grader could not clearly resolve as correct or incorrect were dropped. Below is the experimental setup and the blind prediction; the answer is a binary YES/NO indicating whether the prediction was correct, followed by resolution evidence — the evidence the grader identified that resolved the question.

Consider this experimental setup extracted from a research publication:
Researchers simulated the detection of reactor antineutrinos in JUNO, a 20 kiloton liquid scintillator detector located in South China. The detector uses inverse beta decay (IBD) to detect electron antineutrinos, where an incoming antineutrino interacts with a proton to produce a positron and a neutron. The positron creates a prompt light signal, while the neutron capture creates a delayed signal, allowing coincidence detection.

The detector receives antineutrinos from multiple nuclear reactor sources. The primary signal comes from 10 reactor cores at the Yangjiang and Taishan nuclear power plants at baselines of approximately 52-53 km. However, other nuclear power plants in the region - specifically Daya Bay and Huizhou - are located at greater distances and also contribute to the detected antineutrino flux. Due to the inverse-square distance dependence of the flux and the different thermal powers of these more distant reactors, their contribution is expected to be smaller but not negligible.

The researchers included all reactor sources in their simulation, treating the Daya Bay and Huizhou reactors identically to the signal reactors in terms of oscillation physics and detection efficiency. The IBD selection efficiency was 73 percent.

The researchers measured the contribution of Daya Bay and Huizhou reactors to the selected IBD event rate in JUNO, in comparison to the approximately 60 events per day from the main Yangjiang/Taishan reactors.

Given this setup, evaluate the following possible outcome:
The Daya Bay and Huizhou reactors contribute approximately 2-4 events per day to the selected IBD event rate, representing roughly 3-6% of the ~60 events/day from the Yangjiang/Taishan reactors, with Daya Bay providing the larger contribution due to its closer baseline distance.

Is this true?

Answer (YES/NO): NO